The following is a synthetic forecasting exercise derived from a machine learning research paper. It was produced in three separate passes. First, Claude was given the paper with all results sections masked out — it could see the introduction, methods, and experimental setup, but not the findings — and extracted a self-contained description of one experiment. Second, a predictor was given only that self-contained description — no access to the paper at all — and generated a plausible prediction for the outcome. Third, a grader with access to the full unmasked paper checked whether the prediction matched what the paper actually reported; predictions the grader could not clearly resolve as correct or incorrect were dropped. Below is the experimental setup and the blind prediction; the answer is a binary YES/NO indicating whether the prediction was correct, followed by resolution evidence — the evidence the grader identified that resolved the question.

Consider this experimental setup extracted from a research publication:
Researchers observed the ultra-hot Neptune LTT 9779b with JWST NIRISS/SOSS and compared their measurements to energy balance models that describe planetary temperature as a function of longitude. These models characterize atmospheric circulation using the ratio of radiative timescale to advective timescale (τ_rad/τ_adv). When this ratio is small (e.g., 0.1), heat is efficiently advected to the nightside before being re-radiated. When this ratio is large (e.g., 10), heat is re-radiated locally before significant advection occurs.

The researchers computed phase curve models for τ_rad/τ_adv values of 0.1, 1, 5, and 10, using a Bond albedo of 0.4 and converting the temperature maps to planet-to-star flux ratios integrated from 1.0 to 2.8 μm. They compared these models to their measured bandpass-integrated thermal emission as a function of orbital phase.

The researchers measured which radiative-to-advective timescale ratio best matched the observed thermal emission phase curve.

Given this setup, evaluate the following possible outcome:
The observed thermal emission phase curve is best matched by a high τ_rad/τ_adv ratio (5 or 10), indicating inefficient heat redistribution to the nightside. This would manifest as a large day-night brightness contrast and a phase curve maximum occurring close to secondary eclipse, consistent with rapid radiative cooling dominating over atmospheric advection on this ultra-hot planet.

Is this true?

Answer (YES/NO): NO